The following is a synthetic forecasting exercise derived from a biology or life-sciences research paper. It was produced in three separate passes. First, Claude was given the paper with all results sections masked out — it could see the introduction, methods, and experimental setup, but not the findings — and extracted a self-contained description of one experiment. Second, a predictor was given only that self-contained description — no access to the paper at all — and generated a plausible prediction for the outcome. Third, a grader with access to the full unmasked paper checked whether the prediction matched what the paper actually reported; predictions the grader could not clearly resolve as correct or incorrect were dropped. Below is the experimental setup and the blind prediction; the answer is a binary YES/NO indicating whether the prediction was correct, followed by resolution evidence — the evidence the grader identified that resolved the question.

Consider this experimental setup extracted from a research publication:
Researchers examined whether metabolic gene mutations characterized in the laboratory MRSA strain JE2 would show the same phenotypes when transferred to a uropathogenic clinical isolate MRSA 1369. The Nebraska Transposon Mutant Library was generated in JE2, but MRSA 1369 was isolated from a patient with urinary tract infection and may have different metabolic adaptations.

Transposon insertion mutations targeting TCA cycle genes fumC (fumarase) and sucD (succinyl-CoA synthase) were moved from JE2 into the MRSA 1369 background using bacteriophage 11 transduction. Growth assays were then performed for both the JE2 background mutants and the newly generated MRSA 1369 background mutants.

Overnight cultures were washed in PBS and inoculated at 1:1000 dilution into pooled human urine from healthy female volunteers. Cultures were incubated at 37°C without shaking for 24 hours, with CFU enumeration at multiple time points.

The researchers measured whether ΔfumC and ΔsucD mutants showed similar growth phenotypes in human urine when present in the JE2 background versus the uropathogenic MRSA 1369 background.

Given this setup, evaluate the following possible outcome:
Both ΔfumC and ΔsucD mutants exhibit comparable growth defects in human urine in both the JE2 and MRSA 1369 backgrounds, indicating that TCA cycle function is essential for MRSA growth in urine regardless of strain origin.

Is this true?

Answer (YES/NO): NO